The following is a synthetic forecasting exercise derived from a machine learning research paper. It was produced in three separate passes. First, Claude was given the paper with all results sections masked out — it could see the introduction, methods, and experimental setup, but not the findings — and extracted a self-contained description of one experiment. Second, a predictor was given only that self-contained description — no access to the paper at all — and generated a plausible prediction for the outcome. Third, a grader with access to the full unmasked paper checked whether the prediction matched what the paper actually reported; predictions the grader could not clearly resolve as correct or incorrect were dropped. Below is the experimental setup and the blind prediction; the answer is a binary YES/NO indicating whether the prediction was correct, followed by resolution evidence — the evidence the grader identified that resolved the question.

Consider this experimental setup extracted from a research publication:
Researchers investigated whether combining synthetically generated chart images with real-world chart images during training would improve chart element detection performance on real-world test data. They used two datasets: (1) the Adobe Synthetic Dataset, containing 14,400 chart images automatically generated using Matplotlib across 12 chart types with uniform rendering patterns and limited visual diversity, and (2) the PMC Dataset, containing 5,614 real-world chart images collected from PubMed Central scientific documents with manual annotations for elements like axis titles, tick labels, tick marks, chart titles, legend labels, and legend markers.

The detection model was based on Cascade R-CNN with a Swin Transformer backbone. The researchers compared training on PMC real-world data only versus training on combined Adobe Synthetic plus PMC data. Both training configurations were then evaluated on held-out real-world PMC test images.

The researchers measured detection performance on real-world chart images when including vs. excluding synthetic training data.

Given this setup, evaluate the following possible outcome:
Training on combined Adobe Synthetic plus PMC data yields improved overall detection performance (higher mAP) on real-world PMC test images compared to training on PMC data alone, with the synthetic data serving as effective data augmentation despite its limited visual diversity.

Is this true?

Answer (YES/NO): NO